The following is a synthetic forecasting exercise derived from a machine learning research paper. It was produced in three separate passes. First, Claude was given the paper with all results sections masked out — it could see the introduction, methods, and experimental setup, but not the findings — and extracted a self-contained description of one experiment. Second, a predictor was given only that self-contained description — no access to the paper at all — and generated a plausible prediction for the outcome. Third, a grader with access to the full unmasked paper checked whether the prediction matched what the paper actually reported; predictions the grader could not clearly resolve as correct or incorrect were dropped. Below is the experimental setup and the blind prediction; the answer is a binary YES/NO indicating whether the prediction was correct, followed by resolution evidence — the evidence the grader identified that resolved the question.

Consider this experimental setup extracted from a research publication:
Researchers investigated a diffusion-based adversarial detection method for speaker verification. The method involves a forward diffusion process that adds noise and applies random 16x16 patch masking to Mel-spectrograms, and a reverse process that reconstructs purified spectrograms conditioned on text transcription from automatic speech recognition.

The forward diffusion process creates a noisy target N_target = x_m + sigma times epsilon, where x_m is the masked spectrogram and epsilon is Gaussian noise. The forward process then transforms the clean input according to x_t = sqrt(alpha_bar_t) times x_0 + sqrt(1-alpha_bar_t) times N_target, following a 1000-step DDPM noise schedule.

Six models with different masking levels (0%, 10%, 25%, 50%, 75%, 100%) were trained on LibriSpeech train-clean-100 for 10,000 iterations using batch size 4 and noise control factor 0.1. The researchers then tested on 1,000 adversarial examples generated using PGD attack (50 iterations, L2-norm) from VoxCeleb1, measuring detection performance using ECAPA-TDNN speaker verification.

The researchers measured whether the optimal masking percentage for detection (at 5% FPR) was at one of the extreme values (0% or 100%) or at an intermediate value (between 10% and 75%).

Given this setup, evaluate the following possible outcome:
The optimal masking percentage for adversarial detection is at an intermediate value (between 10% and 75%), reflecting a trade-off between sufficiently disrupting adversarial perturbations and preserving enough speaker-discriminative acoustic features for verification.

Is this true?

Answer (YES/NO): YES